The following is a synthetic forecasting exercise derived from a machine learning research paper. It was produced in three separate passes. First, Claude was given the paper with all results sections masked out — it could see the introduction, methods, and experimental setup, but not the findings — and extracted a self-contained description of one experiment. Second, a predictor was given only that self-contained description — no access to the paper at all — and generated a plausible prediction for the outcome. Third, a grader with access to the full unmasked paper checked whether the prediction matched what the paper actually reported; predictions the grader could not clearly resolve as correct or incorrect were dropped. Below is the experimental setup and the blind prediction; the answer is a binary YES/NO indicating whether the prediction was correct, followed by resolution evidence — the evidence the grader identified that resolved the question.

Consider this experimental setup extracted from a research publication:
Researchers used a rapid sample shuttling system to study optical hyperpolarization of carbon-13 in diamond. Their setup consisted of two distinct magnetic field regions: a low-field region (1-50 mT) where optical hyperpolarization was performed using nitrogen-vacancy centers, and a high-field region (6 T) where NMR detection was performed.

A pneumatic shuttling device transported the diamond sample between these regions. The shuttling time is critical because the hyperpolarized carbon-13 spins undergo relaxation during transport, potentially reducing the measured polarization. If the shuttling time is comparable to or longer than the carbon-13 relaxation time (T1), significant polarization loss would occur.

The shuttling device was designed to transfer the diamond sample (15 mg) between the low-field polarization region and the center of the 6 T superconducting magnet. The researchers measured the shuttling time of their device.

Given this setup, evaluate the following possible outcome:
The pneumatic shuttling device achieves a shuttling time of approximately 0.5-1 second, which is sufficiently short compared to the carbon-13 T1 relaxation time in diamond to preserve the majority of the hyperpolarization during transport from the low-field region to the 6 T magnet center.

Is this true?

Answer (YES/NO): NO